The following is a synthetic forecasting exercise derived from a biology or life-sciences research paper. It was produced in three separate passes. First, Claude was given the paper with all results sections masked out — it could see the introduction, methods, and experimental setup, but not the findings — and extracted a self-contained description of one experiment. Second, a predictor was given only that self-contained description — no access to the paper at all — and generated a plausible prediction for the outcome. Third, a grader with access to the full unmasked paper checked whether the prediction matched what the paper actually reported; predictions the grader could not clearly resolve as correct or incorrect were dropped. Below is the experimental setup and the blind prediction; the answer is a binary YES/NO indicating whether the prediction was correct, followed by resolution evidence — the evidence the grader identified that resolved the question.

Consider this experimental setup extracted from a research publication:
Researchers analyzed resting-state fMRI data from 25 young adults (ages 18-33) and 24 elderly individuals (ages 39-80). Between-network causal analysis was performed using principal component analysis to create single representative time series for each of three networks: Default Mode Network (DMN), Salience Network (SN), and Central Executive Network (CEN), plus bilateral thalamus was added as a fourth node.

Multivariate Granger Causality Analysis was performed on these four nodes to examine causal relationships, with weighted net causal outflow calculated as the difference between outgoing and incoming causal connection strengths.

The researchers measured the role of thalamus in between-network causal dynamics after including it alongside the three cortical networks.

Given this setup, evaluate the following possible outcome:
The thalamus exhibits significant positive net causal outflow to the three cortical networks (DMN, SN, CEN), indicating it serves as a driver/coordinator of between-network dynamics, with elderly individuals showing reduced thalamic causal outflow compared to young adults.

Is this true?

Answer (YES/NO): NO